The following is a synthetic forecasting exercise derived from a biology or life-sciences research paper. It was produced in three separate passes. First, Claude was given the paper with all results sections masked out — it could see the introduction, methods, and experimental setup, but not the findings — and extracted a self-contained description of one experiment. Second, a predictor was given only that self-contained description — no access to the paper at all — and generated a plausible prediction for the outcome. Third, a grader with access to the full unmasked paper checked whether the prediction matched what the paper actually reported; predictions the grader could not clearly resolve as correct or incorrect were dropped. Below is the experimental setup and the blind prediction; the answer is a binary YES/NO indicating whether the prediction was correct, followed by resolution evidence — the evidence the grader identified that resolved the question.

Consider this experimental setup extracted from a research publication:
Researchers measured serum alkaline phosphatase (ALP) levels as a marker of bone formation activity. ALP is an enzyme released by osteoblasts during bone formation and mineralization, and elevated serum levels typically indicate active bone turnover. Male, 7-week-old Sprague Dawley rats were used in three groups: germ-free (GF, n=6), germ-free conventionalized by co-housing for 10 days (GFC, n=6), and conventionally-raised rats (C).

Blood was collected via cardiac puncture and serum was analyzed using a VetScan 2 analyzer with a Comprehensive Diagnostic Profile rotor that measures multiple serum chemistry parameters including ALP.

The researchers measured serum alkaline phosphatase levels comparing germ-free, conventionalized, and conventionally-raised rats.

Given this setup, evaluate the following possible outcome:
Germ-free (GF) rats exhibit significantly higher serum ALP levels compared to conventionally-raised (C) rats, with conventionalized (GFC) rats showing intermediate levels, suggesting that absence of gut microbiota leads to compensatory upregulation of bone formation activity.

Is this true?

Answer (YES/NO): NO